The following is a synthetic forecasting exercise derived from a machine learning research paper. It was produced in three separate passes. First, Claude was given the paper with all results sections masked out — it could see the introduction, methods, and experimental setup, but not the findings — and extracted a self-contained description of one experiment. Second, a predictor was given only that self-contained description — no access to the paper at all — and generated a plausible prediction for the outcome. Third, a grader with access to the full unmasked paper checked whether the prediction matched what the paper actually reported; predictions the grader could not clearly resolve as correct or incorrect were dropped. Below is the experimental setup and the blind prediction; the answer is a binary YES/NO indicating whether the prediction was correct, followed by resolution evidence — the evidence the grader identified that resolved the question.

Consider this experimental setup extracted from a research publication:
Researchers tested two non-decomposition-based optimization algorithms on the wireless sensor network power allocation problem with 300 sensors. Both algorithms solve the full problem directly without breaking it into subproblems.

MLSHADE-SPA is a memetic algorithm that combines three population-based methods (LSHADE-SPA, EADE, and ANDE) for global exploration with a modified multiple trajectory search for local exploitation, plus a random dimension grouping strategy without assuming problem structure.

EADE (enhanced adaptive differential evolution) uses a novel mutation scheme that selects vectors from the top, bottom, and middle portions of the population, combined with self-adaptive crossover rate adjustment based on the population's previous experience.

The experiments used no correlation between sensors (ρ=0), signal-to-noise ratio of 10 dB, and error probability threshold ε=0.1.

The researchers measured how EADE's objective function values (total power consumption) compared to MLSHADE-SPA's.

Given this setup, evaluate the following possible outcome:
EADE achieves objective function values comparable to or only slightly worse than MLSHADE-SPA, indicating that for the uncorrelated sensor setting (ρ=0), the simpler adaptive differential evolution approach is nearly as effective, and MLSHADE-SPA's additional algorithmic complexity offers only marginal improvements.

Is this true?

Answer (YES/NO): NO